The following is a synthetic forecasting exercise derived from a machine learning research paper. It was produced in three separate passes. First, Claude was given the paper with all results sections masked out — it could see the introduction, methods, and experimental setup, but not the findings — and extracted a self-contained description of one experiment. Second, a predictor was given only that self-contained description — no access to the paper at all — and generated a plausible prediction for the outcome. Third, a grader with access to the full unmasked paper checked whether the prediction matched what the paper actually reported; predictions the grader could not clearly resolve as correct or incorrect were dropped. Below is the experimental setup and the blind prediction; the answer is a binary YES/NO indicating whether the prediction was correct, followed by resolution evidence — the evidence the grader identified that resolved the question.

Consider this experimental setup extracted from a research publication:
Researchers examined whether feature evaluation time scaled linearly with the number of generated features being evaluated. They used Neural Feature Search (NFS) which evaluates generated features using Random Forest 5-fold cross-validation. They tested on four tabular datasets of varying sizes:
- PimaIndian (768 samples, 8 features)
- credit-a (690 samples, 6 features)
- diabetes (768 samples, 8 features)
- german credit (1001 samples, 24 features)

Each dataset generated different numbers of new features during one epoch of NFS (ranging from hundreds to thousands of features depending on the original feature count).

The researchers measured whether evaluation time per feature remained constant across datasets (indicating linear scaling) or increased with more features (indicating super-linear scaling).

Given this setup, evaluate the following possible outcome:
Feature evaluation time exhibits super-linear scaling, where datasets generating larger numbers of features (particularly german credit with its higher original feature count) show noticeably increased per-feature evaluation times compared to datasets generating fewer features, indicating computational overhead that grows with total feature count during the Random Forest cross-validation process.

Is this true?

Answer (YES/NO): NO